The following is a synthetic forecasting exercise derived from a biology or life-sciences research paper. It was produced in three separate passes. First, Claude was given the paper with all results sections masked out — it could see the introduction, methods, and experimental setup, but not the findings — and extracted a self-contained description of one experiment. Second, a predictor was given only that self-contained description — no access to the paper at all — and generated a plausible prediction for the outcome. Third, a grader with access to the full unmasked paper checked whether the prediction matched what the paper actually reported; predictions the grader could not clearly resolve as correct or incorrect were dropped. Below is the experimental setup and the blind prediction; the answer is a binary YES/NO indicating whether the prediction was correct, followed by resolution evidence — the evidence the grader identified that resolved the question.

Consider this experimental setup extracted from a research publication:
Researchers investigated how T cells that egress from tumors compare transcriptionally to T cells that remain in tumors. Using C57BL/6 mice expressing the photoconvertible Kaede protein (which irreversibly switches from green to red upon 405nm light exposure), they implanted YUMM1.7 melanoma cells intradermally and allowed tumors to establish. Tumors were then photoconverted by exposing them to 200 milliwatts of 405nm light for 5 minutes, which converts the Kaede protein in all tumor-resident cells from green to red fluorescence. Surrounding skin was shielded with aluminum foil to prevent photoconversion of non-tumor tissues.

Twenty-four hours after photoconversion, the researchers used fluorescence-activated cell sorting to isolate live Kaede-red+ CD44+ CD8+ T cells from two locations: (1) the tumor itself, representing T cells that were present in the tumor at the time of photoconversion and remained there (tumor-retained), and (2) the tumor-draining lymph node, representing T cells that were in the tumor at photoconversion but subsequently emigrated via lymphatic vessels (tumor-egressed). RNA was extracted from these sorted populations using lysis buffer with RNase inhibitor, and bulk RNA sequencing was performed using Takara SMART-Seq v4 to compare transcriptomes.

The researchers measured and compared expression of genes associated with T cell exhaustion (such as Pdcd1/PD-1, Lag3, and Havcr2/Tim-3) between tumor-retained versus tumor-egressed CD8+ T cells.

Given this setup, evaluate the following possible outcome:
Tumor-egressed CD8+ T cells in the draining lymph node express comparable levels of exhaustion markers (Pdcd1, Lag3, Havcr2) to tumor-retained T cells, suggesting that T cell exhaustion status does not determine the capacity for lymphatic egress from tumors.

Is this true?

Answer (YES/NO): NO